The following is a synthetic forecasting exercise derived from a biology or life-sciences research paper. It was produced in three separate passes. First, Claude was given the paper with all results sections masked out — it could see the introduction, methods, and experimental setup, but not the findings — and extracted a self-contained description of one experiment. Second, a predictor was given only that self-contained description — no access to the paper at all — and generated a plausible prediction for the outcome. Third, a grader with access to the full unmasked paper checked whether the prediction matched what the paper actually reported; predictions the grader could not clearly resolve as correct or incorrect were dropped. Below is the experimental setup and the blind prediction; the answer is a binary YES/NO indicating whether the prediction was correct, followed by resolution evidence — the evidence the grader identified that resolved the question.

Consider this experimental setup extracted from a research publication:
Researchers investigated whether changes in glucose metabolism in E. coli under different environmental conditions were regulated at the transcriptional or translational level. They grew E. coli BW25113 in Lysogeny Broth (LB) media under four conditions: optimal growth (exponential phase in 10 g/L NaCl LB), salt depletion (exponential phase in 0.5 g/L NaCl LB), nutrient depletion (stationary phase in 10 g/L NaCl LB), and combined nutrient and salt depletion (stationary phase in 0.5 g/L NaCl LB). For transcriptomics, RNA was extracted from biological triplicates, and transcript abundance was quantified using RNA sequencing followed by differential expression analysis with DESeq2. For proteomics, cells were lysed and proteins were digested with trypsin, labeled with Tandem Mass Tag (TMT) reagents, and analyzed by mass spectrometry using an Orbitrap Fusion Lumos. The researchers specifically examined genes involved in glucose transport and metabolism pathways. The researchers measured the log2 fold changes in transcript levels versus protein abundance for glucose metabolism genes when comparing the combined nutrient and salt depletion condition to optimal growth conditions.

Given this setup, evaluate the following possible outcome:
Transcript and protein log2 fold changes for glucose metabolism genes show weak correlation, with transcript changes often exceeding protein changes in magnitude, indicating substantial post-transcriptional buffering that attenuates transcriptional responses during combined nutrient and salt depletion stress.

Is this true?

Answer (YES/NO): NO